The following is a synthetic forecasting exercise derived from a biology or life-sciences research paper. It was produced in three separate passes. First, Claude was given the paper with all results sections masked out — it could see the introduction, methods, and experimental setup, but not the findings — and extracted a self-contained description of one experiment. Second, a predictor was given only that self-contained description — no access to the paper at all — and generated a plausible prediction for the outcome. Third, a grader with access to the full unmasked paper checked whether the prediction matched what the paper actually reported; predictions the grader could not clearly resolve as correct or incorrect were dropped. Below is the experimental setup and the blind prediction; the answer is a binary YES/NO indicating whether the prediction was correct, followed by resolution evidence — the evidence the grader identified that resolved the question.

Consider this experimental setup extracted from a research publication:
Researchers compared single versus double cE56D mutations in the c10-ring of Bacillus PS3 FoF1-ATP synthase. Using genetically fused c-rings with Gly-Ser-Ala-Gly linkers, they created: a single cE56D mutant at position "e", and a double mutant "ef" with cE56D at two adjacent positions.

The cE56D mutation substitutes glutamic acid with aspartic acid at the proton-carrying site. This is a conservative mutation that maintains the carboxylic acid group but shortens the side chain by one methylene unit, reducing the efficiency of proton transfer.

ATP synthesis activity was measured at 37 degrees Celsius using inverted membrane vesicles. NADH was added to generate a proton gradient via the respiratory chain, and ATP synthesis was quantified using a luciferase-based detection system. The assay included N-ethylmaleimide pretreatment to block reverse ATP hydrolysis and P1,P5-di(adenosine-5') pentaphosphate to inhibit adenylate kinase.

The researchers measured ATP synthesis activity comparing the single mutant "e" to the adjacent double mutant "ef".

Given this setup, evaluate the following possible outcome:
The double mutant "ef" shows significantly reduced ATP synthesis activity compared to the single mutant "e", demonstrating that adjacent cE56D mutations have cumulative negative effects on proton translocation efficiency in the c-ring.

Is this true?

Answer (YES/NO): NO